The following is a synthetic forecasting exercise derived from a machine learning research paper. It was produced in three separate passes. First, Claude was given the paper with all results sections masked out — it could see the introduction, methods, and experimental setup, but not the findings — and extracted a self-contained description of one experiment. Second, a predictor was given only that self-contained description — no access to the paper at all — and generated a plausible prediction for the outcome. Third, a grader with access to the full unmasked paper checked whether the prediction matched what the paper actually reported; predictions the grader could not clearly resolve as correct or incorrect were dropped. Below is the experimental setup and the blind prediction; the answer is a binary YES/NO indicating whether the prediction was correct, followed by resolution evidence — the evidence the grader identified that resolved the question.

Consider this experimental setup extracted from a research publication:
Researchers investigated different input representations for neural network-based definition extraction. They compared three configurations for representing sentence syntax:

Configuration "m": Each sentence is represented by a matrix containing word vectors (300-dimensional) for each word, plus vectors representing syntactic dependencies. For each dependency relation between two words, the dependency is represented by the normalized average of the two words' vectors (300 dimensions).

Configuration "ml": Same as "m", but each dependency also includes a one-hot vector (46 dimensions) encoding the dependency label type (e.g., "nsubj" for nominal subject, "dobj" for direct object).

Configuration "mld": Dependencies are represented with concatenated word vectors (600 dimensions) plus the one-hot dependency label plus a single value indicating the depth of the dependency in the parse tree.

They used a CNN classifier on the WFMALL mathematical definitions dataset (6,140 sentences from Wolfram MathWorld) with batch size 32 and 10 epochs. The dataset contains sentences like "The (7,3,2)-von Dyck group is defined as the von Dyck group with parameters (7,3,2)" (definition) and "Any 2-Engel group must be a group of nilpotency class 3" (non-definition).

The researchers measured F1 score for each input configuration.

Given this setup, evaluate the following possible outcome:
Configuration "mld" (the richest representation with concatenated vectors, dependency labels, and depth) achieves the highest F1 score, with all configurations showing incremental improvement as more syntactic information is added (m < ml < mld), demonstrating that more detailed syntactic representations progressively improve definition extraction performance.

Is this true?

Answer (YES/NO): NO